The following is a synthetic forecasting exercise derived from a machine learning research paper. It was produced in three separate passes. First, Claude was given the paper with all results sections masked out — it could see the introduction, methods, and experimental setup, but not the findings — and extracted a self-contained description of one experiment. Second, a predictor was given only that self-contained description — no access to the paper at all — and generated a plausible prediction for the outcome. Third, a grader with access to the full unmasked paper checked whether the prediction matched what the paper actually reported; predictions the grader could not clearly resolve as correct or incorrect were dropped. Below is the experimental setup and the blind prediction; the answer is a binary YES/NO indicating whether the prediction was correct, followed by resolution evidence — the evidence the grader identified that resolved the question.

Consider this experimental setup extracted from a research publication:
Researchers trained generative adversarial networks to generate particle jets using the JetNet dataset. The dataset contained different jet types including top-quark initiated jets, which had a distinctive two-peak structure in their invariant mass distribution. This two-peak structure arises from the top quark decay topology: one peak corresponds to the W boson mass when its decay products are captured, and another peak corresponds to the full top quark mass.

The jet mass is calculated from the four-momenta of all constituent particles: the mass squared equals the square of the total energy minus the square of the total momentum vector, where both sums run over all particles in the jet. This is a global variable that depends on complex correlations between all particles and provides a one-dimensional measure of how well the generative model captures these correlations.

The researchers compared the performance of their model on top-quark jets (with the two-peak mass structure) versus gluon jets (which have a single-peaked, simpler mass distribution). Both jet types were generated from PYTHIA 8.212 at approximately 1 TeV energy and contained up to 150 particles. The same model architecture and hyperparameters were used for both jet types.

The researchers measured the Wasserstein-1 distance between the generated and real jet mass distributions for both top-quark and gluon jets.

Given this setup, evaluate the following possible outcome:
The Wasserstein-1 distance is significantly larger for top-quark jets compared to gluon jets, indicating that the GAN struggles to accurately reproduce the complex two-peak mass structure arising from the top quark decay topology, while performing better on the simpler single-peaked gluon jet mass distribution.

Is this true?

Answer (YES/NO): NO